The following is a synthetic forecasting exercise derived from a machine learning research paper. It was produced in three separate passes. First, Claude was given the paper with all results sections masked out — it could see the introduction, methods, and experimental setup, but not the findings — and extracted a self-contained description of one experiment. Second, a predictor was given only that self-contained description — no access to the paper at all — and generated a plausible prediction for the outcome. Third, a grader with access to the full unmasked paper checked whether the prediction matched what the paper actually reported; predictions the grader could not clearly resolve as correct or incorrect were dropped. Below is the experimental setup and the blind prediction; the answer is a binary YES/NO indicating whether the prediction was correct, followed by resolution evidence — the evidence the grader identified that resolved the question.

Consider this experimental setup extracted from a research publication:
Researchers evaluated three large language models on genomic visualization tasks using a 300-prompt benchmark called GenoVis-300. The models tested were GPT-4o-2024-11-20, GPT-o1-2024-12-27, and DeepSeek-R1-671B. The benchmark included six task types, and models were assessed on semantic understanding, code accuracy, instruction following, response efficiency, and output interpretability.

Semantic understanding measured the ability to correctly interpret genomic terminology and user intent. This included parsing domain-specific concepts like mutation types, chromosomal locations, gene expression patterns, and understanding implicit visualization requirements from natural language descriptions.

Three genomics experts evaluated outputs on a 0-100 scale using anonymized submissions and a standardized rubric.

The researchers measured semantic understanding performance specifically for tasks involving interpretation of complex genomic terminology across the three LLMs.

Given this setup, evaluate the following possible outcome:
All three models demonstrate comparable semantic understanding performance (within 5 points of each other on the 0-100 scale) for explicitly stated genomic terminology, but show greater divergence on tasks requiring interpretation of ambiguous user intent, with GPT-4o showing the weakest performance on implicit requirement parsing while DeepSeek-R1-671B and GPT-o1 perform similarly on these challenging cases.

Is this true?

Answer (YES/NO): NO